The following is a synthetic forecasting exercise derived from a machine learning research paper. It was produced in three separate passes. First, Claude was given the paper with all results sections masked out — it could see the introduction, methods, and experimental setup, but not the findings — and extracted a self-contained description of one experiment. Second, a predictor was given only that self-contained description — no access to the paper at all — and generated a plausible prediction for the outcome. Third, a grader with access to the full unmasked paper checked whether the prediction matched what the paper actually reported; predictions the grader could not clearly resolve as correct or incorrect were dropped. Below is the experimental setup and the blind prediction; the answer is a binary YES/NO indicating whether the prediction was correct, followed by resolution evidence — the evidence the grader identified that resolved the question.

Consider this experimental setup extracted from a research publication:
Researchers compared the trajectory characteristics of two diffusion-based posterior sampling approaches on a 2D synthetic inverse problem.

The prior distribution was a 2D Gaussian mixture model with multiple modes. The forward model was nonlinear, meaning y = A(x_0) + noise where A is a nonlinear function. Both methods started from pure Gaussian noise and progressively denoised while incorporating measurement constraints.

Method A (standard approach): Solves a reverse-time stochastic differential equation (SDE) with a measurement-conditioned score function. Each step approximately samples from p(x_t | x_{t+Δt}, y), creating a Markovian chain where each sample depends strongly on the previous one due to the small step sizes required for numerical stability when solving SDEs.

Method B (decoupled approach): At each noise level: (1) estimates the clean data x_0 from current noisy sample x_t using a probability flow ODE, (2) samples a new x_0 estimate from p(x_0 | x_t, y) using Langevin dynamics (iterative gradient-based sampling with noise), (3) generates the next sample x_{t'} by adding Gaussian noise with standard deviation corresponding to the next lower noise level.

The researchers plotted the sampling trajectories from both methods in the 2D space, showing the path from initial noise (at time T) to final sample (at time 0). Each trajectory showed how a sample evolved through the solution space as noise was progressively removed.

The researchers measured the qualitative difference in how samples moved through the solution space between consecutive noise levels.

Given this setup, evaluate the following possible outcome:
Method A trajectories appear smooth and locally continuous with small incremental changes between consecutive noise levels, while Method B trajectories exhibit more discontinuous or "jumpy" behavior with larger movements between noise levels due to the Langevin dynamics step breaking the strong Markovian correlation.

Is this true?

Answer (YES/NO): YES